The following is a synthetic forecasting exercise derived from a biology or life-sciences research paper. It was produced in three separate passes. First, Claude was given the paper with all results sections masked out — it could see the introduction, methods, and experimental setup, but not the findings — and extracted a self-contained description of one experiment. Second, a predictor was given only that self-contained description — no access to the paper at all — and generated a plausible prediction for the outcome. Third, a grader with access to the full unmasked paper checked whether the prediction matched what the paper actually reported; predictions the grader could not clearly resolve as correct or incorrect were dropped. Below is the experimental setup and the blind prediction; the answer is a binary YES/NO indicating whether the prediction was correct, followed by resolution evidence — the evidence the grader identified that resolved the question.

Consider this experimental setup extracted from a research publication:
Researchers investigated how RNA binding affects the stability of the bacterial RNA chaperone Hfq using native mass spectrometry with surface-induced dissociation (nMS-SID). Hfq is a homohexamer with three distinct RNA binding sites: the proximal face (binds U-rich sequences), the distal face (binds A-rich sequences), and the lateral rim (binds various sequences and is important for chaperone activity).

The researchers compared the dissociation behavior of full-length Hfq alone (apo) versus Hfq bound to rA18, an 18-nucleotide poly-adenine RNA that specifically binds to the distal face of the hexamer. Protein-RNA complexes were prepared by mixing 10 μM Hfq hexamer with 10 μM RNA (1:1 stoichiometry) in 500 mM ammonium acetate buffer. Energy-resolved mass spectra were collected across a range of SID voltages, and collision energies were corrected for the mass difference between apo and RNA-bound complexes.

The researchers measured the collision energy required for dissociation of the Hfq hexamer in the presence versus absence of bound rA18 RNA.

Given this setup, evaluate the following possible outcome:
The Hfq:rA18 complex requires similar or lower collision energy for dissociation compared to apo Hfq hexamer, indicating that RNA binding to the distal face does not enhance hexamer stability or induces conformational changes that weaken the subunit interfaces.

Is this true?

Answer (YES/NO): YES